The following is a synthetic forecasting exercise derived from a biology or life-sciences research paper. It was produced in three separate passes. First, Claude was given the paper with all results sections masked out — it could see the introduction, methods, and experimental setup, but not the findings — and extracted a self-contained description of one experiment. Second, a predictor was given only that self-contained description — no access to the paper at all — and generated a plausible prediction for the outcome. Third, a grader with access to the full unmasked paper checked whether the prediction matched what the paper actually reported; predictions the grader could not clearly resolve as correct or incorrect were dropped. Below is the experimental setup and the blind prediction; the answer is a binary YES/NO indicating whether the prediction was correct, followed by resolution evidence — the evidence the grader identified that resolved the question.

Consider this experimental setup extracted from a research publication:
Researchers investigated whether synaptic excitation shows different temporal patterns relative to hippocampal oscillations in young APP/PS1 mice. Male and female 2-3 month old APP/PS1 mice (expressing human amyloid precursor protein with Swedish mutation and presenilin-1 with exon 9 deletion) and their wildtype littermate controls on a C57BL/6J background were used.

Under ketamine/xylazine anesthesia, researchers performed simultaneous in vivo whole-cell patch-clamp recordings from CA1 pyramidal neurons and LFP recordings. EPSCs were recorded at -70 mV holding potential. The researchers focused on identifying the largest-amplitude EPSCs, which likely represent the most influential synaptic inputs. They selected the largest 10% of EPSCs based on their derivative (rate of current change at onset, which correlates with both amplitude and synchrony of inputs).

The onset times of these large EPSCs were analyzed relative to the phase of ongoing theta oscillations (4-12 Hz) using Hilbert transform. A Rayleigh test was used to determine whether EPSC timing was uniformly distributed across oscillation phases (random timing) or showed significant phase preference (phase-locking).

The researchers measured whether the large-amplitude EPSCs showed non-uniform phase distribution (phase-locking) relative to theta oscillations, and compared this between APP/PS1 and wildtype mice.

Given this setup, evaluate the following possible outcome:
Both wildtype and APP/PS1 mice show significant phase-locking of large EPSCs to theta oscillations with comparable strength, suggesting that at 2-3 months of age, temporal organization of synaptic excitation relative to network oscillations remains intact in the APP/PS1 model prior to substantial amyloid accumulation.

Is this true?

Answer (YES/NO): NO